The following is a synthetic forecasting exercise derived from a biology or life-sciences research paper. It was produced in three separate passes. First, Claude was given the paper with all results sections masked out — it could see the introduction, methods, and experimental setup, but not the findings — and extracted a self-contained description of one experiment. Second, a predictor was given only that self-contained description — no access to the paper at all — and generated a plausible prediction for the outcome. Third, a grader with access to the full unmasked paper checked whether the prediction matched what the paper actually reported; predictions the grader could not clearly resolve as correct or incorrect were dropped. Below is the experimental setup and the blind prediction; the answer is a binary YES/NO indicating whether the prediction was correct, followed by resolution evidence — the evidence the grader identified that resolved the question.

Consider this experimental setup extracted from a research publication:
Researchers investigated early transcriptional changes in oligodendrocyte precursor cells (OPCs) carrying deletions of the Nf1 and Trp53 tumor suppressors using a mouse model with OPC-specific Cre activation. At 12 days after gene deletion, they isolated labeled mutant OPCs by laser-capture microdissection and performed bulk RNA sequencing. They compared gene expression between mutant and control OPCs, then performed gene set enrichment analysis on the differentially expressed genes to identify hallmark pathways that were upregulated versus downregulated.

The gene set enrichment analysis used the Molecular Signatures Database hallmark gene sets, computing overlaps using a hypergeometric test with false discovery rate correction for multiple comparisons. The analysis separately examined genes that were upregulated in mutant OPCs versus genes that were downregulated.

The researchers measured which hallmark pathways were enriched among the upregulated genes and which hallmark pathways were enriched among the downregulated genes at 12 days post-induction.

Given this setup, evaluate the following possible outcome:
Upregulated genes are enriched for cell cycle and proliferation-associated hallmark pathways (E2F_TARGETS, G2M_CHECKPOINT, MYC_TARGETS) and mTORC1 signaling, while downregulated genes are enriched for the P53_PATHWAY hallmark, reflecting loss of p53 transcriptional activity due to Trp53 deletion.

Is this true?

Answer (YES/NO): NO